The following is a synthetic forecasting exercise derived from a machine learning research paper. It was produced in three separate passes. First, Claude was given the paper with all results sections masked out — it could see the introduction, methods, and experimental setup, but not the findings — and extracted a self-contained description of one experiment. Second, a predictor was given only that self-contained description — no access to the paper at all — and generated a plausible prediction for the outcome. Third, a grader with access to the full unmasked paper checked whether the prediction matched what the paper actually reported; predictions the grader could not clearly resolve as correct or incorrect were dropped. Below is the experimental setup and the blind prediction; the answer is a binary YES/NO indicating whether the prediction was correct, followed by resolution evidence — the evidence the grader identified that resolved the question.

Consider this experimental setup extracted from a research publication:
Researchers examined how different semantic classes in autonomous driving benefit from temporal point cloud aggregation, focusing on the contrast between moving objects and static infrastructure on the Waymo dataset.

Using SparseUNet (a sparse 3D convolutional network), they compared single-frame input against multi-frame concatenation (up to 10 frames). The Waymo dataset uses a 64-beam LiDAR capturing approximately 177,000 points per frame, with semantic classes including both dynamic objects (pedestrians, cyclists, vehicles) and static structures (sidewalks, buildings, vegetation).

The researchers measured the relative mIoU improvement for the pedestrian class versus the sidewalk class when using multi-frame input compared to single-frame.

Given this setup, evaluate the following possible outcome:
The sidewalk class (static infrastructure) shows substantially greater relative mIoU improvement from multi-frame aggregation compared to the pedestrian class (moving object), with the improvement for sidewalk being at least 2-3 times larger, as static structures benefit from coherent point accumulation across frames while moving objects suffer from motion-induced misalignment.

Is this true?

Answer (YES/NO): NO